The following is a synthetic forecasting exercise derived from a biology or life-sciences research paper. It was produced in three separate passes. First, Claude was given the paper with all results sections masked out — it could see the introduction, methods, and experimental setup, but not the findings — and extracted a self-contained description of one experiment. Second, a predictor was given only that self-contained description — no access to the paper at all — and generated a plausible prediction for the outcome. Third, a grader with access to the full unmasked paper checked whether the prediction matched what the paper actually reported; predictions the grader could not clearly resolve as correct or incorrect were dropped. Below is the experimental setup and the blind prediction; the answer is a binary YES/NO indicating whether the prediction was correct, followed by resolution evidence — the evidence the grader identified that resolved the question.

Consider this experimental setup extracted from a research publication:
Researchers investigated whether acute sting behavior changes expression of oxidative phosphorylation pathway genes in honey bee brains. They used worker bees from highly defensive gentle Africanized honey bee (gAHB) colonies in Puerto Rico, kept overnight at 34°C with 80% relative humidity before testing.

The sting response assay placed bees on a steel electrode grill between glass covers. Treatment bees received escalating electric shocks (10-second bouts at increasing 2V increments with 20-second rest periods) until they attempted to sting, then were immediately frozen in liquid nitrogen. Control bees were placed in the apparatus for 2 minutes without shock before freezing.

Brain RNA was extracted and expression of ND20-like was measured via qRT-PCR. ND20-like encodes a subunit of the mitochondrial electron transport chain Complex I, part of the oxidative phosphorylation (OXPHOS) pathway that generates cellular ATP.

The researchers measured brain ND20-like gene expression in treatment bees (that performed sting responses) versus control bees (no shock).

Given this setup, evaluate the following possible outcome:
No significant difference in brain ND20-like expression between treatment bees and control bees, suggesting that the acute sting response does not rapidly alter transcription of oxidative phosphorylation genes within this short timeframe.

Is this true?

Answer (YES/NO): NO